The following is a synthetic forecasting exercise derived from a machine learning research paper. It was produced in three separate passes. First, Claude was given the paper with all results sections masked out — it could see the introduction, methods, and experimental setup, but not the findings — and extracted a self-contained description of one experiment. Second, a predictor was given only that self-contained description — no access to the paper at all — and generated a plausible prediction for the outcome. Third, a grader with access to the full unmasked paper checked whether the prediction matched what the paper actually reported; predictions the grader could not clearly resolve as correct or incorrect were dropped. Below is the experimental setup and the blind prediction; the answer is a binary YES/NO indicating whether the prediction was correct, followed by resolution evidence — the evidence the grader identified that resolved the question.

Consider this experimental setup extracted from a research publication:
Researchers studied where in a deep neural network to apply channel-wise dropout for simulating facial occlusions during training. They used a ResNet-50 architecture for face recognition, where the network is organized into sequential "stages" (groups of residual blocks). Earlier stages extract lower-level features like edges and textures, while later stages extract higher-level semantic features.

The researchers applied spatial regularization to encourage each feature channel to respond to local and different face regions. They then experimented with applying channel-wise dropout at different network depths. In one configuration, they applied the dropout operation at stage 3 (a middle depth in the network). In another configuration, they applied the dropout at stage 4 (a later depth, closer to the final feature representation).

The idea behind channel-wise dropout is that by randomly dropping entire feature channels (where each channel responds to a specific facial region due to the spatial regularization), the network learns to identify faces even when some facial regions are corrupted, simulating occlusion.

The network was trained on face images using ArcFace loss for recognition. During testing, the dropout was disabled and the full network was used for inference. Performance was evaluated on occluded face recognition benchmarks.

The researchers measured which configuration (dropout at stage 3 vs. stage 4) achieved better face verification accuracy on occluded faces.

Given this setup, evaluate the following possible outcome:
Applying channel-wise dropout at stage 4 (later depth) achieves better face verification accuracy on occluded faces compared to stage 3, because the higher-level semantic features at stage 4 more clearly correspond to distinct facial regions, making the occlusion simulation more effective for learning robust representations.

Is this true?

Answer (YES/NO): NO